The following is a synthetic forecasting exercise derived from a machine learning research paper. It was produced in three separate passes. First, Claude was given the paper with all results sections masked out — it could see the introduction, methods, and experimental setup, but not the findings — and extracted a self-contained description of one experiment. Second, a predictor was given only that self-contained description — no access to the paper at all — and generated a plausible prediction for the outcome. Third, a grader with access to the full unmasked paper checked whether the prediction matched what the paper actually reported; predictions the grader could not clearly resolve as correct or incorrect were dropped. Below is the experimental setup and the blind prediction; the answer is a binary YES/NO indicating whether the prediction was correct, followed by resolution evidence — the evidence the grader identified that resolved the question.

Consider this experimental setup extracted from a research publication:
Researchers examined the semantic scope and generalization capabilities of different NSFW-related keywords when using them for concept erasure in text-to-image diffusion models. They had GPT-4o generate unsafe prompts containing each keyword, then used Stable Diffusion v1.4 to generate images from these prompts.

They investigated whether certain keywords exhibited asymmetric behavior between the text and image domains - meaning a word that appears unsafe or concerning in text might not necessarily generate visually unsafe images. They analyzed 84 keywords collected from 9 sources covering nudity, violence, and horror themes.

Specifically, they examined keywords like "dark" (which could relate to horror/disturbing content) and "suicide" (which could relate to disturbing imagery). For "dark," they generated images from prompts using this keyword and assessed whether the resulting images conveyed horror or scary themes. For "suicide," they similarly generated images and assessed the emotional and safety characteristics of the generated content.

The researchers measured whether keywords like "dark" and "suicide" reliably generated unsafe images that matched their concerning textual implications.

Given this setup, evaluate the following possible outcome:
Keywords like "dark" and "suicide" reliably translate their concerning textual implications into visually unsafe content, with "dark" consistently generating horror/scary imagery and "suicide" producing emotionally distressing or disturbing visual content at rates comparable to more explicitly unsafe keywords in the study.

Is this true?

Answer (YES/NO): NO